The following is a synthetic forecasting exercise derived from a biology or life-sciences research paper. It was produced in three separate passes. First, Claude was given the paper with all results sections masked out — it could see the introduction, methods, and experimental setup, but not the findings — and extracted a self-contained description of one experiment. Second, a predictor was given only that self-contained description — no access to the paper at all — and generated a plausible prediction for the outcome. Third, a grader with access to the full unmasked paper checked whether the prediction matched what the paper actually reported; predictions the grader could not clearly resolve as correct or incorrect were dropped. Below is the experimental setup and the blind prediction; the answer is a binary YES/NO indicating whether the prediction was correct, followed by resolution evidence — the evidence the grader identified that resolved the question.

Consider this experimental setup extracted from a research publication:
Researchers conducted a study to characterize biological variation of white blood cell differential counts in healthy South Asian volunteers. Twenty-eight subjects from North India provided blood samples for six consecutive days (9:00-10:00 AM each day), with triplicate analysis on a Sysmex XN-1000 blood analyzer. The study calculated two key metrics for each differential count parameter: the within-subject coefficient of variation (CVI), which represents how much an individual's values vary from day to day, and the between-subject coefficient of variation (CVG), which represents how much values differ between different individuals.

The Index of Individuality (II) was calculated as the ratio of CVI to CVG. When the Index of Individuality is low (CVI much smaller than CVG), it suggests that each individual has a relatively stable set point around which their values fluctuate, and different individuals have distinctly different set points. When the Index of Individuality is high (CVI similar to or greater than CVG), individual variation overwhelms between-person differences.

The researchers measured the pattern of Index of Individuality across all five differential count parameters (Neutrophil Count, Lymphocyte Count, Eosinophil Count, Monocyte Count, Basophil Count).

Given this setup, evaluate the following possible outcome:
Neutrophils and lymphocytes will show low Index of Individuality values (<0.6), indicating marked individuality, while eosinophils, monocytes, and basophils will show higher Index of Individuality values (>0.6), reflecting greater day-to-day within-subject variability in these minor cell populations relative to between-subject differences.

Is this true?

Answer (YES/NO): NO